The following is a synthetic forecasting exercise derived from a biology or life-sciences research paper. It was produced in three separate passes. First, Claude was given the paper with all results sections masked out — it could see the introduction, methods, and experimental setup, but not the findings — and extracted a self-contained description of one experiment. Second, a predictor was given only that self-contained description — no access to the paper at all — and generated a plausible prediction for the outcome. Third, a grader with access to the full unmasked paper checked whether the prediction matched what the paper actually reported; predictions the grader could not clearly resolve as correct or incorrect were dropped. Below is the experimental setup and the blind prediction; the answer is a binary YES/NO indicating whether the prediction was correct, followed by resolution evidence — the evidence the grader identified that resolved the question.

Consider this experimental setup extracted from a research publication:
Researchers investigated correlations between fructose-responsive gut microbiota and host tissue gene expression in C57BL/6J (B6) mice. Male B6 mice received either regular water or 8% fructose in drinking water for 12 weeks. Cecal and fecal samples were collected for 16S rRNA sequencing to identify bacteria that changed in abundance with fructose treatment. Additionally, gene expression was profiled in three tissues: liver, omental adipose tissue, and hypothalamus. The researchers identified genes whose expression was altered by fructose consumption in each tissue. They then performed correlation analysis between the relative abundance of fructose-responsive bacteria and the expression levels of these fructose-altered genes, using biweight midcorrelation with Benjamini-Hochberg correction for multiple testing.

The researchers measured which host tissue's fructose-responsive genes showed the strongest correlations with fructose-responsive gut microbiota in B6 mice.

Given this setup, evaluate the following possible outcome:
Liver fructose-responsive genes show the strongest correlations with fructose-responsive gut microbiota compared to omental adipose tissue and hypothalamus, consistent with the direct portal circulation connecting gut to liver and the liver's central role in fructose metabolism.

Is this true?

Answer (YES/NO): NO